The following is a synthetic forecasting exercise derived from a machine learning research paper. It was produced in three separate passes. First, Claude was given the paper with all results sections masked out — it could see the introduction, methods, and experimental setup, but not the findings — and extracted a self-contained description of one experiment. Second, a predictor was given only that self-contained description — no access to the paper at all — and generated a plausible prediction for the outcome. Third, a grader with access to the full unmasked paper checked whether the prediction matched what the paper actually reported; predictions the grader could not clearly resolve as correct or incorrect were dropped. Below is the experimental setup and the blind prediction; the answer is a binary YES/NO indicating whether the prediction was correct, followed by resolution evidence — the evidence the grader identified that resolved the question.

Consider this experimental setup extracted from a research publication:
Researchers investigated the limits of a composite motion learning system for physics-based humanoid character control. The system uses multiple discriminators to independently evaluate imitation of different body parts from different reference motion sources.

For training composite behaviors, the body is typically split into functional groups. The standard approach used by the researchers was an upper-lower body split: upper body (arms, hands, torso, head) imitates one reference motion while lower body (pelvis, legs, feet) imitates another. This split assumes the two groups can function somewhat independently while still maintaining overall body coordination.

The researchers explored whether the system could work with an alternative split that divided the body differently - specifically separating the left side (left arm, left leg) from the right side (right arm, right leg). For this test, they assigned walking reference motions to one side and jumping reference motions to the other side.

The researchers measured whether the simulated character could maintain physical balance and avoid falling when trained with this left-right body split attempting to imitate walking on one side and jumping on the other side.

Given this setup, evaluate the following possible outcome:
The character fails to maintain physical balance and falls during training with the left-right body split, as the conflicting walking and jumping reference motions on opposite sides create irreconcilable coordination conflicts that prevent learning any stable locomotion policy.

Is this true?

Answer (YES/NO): NO